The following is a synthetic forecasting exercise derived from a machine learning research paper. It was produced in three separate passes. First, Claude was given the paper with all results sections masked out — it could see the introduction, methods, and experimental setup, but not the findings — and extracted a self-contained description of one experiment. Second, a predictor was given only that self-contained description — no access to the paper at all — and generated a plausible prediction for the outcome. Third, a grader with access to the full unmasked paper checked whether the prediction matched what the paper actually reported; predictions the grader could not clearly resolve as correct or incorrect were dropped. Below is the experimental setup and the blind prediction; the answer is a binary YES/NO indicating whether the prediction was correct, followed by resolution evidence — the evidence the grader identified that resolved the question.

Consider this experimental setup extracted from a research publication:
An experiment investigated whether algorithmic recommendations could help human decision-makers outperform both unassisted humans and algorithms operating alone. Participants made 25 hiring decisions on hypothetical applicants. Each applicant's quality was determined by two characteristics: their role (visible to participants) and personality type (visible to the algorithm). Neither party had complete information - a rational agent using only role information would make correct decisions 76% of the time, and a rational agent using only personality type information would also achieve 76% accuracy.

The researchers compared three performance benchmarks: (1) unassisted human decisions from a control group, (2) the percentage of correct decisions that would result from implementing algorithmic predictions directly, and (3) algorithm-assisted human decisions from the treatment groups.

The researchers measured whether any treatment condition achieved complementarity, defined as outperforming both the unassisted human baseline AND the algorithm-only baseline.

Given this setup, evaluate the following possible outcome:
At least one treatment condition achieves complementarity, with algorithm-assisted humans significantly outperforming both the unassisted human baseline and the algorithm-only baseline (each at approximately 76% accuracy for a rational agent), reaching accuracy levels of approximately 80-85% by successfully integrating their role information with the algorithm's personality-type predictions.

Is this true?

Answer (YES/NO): YES